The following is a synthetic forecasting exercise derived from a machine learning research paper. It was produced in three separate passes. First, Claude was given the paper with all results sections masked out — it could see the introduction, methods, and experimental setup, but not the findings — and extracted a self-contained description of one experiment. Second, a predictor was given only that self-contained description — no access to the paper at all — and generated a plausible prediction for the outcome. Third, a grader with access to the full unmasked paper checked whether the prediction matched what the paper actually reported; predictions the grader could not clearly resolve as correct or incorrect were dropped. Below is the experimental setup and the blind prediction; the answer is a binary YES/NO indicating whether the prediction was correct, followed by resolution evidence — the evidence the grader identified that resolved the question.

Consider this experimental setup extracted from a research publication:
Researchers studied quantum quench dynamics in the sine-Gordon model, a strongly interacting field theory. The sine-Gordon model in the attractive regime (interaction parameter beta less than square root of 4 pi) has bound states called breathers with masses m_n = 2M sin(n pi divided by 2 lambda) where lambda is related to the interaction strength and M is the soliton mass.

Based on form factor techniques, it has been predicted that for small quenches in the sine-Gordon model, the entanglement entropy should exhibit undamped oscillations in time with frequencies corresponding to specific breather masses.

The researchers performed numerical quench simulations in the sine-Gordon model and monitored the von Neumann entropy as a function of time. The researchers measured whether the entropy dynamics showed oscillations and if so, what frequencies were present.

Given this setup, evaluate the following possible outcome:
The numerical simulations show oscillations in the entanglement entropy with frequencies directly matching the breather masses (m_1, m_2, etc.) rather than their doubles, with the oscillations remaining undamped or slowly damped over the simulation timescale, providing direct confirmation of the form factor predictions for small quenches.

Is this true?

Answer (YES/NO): NO